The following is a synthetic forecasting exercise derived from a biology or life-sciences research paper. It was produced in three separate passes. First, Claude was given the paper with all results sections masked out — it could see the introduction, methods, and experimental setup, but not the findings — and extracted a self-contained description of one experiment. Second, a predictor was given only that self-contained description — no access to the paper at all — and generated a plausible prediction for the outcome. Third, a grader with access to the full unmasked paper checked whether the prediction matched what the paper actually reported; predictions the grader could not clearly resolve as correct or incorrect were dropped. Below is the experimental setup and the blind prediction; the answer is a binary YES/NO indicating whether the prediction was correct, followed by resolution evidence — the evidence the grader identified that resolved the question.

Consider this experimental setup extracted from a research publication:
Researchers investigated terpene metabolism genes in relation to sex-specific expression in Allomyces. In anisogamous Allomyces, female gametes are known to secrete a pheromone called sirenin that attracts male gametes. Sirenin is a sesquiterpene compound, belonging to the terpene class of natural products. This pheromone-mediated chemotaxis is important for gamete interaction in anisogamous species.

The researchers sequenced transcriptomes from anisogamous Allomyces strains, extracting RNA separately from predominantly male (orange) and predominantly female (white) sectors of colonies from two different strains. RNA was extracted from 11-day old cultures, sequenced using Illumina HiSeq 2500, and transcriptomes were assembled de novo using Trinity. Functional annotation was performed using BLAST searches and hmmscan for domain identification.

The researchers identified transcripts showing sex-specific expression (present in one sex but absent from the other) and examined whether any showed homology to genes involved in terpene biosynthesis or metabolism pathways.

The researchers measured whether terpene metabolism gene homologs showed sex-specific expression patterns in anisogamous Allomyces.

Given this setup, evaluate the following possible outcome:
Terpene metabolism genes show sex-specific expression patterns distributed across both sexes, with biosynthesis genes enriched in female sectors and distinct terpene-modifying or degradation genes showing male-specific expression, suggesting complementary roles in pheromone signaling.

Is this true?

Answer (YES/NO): NO